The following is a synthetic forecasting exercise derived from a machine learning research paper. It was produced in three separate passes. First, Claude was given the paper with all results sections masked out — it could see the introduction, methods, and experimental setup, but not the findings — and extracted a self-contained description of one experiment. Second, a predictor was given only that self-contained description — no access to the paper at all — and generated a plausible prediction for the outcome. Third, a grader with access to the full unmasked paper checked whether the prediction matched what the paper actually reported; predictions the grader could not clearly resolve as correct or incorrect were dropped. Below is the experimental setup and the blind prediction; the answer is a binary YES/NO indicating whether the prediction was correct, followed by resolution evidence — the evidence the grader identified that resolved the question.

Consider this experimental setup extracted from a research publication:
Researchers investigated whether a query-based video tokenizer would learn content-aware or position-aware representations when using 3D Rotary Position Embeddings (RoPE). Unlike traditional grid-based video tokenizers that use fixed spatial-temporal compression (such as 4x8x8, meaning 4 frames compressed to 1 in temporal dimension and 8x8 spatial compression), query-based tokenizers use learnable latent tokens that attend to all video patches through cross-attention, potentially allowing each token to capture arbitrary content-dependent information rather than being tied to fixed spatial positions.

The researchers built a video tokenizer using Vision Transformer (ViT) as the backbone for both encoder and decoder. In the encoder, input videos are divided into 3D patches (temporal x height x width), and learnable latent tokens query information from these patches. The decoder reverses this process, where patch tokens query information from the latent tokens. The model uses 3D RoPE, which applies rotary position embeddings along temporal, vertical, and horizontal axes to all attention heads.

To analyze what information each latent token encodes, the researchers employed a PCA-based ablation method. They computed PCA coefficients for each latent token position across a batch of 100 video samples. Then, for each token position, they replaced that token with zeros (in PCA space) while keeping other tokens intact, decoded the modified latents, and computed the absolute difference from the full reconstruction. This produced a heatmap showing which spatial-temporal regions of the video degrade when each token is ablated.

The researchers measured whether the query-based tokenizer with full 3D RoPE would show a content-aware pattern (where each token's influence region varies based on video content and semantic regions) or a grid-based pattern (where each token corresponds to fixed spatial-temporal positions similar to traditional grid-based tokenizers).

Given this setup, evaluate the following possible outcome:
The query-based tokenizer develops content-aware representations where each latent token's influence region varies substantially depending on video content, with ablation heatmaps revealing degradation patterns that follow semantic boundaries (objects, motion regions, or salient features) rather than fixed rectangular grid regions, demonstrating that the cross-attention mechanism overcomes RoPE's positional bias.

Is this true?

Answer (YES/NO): NO